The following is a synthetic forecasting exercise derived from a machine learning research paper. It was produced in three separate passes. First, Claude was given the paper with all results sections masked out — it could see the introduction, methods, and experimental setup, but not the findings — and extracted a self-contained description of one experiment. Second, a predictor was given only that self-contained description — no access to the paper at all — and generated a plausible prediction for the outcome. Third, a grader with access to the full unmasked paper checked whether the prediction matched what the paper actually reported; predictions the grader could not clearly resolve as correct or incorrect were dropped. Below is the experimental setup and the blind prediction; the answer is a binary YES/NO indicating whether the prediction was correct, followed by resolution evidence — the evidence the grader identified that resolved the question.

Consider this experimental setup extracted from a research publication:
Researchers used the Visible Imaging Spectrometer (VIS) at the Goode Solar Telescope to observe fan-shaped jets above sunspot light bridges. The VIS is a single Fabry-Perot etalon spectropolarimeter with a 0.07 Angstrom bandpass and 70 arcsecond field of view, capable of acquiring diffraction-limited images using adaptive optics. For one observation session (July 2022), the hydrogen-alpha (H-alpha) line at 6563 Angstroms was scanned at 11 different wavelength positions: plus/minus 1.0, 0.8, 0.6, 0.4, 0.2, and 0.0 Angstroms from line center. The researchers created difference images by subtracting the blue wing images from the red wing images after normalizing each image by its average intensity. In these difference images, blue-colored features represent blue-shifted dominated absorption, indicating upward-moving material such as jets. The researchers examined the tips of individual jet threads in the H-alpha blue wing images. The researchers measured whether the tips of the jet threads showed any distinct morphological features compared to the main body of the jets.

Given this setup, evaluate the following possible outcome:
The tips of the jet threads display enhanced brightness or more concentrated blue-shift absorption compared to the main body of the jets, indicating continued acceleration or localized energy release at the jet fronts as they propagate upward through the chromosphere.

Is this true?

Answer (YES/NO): NO